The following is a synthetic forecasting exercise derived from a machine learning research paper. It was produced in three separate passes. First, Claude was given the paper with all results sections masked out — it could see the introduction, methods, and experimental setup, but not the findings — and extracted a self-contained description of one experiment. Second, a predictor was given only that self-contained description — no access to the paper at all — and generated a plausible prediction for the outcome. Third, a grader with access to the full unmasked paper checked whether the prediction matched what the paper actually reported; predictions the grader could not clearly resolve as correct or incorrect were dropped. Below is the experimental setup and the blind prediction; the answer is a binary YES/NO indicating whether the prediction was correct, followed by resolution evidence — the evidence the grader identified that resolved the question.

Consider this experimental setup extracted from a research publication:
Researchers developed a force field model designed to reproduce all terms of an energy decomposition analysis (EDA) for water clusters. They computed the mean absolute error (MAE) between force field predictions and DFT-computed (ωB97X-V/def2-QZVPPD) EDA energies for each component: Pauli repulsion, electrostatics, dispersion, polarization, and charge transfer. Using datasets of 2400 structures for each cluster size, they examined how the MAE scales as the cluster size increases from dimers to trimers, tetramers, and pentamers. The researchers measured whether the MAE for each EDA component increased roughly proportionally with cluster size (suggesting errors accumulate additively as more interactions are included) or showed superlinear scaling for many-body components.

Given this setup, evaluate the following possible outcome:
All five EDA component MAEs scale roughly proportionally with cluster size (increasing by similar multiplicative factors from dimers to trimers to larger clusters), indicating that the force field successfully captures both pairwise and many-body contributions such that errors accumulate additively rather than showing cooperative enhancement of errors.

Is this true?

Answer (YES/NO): YES